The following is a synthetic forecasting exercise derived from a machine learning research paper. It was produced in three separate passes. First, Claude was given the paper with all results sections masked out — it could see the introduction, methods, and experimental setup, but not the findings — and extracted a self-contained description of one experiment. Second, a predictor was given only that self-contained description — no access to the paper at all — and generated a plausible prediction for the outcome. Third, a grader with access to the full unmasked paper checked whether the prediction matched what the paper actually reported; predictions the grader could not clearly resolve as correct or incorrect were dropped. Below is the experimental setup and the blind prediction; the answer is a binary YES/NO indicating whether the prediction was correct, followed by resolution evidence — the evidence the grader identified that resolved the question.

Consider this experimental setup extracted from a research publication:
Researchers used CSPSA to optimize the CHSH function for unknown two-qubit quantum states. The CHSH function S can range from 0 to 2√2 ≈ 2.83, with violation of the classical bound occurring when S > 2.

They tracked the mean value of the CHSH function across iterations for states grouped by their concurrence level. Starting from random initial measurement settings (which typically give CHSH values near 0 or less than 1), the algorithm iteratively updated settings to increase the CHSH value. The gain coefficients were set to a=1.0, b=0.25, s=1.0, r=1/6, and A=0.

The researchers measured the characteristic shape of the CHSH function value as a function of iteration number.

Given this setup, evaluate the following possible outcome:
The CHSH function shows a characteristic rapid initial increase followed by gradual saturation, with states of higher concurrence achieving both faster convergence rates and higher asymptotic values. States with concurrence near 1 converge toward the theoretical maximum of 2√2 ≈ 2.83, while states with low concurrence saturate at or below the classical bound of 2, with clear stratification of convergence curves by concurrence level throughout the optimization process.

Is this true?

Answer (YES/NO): NO